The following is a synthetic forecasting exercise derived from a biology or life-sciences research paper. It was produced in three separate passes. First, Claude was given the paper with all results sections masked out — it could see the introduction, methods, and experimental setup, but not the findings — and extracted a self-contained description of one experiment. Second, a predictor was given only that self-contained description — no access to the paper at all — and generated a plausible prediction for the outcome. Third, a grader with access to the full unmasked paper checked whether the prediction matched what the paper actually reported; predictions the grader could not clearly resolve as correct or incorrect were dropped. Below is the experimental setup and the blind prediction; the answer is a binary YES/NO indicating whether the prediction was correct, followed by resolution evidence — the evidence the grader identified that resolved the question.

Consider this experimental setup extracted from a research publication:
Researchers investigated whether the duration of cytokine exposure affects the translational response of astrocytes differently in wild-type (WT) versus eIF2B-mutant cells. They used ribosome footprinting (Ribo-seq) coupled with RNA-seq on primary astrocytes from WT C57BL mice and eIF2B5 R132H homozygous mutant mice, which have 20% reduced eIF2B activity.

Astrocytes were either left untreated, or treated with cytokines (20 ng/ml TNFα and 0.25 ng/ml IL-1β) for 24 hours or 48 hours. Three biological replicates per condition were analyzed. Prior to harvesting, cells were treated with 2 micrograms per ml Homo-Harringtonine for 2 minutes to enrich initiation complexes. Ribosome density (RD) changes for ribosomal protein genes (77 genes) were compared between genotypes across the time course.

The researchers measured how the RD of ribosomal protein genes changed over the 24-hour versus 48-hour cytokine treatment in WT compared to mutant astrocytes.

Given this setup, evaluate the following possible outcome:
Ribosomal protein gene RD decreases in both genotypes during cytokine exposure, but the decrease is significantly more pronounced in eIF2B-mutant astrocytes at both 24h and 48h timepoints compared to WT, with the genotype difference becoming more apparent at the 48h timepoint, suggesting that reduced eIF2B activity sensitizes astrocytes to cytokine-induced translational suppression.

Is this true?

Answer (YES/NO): NO